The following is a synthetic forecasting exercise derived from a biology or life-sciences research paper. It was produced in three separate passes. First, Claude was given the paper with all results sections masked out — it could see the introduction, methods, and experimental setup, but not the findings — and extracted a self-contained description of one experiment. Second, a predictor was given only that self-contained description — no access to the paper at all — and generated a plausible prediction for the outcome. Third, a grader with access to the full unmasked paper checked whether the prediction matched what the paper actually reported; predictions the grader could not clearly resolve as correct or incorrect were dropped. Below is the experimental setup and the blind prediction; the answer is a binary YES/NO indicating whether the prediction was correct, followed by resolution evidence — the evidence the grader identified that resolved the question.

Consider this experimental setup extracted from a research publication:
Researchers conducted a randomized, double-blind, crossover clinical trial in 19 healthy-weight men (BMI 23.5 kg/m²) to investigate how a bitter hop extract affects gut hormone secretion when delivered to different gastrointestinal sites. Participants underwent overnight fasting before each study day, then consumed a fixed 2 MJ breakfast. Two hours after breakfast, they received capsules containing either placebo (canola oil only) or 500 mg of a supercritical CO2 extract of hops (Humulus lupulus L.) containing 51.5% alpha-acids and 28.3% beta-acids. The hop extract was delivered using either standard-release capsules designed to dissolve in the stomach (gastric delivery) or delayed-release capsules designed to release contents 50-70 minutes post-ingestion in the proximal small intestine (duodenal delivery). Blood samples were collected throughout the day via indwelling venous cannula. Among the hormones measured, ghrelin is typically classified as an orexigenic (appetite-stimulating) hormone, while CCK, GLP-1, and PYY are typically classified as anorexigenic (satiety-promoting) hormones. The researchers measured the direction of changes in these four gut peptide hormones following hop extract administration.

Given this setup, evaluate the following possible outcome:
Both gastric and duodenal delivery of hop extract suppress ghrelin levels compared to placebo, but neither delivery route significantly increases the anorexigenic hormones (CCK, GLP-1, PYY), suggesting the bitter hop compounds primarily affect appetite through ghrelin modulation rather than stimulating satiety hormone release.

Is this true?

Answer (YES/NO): NO